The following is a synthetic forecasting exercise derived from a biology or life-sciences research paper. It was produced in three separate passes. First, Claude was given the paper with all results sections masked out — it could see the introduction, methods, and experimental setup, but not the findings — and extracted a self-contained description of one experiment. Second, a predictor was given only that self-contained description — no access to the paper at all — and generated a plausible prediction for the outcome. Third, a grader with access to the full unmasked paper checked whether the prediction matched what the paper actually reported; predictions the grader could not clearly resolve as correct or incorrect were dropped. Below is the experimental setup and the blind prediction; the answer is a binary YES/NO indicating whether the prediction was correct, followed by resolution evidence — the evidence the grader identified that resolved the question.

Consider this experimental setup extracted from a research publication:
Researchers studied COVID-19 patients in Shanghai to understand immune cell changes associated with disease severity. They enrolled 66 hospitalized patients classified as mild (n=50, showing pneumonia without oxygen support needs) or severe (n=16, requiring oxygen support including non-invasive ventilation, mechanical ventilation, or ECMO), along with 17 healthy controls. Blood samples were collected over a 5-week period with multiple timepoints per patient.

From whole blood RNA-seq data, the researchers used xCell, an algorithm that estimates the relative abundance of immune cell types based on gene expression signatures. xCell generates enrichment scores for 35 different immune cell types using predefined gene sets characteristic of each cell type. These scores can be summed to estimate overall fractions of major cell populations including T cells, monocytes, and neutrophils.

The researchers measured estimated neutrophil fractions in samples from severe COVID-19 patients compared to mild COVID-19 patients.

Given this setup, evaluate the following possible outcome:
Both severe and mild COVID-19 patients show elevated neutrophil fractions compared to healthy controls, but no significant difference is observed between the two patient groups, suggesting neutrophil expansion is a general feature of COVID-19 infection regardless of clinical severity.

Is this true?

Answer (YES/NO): NO